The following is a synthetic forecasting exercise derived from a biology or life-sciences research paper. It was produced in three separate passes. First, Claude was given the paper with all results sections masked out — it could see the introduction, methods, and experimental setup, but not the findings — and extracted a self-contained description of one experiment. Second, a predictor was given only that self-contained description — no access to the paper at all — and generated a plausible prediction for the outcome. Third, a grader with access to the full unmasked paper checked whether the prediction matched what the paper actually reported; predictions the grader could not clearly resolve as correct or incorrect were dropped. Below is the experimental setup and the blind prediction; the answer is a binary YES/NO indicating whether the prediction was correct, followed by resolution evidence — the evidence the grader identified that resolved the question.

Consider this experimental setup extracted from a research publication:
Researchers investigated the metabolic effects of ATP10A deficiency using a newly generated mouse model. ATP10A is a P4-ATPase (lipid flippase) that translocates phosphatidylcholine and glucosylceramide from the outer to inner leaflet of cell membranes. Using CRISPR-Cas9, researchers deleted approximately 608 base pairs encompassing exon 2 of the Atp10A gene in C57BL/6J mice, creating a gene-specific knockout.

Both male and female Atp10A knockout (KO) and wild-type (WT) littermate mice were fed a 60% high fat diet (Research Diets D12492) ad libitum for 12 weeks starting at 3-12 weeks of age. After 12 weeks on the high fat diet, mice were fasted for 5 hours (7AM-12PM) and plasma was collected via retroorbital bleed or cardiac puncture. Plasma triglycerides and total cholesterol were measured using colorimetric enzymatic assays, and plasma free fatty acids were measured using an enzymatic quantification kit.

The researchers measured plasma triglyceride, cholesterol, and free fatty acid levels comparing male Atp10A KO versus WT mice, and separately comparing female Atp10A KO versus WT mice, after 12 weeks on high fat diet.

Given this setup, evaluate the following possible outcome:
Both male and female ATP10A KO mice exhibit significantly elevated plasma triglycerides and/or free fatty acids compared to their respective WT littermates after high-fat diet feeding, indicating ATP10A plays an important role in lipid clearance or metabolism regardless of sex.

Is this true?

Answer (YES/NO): NO